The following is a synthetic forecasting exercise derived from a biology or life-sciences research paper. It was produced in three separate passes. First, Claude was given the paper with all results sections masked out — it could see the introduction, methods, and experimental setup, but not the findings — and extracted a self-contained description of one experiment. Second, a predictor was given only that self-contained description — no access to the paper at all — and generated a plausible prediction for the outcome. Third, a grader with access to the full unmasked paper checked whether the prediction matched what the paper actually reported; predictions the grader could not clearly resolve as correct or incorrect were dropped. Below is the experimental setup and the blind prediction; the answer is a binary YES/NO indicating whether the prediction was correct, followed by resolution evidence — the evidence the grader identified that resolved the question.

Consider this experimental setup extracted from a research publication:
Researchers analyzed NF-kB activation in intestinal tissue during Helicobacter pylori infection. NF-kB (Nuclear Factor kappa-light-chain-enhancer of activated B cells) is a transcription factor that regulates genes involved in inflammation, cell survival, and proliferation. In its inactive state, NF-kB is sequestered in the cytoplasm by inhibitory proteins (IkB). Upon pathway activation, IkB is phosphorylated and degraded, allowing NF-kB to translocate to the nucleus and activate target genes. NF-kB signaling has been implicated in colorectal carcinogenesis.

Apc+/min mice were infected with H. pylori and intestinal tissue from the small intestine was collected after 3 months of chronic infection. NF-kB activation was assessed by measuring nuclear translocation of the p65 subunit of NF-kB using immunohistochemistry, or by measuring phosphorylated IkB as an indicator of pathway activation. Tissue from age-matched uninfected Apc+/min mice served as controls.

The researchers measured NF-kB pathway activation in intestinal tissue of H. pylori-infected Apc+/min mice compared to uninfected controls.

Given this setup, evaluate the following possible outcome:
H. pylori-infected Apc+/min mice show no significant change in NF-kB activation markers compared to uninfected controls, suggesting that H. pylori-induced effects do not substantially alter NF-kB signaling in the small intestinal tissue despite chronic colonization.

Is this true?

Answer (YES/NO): NO